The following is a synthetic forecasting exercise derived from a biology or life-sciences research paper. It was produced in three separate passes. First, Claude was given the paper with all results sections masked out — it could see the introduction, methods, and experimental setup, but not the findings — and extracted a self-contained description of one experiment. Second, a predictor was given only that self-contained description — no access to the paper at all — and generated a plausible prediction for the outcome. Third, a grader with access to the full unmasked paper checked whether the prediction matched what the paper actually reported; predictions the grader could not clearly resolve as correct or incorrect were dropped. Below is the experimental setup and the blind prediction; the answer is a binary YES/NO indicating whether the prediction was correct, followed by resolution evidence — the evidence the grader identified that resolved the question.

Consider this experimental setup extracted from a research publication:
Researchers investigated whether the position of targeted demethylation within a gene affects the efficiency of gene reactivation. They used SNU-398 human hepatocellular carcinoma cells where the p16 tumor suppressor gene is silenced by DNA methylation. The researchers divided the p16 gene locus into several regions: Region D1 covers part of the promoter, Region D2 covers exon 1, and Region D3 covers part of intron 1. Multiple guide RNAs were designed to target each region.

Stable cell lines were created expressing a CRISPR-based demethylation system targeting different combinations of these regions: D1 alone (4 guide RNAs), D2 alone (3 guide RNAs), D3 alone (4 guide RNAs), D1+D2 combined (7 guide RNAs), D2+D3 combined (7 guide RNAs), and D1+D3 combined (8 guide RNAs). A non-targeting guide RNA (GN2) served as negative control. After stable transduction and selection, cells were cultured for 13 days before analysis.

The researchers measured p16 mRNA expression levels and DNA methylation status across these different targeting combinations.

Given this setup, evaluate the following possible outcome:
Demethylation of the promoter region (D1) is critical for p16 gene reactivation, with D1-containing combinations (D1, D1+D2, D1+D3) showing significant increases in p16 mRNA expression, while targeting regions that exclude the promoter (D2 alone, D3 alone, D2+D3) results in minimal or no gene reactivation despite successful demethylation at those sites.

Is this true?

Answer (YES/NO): NO